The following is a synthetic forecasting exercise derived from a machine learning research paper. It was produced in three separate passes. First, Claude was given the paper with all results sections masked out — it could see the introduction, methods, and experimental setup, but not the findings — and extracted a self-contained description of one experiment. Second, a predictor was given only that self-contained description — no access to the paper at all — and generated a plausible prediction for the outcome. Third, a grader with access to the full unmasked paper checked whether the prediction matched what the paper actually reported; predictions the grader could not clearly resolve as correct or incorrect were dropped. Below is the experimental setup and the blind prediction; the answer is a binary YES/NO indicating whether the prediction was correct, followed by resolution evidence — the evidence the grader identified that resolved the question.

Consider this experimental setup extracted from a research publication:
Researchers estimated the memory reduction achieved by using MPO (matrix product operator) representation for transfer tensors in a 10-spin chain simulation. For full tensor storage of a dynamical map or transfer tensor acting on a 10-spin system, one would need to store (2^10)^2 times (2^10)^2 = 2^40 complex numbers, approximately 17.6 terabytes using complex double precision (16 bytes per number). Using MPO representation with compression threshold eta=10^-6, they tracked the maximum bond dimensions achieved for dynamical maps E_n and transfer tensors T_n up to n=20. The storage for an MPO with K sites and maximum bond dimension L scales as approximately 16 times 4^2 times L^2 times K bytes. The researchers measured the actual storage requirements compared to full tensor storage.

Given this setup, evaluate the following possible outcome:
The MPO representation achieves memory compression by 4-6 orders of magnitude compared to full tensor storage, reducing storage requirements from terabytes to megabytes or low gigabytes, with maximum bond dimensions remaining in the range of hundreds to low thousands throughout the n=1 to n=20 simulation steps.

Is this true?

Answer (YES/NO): NO